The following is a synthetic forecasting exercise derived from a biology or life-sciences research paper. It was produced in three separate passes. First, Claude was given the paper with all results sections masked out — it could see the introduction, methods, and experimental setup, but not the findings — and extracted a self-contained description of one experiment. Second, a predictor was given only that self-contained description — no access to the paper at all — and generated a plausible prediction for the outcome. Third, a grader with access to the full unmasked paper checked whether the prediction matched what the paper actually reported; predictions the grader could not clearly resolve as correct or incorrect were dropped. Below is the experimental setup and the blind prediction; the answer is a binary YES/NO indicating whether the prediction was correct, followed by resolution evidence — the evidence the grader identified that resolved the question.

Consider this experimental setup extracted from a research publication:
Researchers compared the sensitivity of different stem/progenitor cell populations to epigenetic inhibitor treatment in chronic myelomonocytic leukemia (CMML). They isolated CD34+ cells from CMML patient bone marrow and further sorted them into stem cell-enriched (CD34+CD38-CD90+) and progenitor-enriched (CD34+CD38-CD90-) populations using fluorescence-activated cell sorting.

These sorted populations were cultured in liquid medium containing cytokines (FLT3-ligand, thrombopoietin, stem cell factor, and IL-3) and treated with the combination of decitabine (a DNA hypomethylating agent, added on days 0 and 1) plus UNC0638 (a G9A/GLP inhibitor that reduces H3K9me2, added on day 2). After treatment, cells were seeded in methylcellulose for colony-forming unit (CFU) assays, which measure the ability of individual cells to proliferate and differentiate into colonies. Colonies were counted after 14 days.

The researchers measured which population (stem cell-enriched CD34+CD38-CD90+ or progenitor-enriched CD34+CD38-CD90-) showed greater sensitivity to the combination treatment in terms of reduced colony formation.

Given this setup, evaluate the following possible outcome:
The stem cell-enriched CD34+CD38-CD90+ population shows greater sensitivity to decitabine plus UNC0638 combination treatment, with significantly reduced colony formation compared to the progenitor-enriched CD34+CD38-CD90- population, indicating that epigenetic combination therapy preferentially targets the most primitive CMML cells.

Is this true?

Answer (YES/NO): NO